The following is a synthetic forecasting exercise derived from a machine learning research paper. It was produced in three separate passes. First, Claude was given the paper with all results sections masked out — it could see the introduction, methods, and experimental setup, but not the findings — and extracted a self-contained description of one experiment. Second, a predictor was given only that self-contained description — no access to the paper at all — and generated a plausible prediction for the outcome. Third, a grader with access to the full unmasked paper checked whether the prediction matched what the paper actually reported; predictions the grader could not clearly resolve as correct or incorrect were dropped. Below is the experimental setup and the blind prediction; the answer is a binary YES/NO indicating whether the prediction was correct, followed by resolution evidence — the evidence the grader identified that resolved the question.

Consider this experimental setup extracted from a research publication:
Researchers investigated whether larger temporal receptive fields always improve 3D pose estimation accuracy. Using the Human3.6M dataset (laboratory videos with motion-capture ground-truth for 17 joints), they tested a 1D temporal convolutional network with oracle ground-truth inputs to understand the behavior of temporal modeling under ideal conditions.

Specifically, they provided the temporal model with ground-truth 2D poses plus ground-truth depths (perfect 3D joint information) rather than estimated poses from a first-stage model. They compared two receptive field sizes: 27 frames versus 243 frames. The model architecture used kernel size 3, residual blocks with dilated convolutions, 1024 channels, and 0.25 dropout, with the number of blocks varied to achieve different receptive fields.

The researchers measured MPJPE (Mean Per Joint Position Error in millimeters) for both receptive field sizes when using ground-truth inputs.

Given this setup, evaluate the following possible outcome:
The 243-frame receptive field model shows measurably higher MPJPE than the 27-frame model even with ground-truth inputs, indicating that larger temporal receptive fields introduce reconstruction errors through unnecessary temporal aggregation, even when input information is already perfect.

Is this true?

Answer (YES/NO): YES